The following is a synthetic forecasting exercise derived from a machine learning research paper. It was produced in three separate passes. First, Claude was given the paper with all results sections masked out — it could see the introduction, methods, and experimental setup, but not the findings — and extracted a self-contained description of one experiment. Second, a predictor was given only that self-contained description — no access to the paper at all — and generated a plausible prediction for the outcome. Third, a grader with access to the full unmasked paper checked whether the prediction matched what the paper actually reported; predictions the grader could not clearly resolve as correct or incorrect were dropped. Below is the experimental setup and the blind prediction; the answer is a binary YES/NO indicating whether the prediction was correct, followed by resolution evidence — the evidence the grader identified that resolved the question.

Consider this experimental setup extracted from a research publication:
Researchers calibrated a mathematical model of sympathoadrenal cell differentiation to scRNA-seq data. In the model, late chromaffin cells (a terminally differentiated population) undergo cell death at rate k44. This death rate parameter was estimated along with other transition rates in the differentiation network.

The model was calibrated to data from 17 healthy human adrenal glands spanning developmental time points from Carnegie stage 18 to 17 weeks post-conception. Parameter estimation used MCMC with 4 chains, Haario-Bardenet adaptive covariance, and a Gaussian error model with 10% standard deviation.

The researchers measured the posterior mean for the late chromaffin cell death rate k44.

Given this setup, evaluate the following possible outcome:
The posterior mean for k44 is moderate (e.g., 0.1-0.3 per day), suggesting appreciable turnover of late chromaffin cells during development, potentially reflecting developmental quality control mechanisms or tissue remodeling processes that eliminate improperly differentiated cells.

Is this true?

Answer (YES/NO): NO